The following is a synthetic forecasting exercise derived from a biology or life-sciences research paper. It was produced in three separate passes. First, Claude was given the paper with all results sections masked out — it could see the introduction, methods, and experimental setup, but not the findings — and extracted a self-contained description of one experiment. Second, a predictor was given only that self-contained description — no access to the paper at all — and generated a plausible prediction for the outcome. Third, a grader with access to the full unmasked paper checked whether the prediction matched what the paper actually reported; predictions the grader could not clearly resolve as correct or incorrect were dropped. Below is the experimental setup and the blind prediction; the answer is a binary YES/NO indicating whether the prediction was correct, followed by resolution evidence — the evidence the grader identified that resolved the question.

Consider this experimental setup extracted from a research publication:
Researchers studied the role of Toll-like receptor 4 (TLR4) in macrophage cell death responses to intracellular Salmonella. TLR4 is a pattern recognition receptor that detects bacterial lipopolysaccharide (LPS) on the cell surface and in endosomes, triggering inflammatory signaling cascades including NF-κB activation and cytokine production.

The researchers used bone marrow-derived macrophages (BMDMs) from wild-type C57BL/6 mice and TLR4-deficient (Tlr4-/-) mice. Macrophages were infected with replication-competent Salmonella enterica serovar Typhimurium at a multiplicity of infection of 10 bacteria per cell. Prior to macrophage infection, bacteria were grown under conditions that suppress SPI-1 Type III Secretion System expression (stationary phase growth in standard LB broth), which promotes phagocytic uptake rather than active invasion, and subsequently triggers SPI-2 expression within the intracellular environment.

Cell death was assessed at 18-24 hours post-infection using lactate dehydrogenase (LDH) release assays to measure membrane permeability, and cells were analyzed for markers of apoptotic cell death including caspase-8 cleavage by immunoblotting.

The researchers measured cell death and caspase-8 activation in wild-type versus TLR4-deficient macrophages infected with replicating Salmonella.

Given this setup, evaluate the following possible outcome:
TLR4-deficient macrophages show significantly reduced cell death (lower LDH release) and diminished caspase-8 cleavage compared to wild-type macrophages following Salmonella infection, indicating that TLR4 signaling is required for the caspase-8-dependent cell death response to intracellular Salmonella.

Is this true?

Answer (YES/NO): YES